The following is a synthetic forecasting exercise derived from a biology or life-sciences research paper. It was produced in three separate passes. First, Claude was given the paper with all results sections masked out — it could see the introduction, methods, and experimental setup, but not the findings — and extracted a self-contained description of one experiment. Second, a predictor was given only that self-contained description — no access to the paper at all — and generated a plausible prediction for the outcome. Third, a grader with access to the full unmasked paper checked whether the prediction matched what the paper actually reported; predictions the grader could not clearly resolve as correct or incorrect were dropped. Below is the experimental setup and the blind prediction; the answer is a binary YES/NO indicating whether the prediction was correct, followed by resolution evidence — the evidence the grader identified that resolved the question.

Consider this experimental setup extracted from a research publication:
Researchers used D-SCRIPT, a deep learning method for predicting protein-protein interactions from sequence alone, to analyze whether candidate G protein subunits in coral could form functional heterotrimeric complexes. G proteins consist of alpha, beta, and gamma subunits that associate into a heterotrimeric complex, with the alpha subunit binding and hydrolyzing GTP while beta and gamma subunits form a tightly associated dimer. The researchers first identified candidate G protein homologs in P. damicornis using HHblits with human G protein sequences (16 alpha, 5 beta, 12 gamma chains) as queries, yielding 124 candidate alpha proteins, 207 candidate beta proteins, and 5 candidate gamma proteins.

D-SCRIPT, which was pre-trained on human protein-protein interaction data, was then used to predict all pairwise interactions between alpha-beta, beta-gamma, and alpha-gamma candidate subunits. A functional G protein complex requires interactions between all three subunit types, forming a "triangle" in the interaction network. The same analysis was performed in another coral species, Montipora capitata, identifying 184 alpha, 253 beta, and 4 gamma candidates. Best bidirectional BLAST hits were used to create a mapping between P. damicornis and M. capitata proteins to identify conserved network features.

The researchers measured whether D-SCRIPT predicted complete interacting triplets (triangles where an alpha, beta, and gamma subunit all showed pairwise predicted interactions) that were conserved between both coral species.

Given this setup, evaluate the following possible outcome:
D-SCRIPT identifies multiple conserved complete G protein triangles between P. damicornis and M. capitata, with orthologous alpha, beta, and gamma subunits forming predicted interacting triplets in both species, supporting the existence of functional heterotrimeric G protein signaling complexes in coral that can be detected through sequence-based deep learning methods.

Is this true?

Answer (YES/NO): YES